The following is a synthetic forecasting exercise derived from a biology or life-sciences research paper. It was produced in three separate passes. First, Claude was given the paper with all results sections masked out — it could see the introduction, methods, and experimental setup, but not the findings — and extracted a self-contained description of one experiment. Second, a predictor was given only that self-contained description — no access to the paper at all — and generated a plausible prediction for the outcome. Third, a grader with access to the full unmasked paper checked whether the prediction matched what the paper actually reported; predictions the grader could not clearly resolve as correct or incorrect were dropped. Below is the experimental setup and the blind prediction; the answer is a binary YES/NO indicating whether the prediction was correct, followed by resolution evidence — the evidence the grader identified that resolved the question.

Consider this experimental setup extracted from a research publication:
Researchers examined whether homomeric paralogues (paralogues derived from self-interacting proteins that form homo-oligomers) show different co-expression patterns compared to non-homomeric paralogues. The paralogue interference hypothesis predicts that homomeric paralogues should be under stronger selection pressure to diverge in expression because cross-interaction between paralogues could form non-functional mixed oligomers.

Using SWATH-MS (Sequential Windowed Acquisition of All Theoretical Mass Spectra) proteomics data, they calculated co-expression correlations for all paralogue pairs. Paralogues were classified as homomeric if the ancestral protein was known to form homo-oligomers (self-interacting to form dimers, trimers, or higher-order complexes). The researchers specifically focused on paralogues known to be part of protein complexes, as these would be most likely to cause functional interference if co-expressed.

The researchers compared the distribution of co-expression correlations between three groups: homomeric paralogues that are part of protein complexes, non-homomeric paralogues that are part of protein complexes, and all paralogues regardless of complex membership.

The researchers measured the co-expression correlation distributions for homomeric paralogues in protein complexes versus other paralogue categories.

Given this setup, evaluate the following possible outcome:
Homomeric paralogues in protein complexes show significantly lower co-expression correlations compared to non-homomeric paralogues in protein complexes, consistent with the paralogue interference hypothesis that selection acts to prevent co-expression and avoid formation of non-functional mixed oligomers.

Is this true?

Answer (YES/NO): NO